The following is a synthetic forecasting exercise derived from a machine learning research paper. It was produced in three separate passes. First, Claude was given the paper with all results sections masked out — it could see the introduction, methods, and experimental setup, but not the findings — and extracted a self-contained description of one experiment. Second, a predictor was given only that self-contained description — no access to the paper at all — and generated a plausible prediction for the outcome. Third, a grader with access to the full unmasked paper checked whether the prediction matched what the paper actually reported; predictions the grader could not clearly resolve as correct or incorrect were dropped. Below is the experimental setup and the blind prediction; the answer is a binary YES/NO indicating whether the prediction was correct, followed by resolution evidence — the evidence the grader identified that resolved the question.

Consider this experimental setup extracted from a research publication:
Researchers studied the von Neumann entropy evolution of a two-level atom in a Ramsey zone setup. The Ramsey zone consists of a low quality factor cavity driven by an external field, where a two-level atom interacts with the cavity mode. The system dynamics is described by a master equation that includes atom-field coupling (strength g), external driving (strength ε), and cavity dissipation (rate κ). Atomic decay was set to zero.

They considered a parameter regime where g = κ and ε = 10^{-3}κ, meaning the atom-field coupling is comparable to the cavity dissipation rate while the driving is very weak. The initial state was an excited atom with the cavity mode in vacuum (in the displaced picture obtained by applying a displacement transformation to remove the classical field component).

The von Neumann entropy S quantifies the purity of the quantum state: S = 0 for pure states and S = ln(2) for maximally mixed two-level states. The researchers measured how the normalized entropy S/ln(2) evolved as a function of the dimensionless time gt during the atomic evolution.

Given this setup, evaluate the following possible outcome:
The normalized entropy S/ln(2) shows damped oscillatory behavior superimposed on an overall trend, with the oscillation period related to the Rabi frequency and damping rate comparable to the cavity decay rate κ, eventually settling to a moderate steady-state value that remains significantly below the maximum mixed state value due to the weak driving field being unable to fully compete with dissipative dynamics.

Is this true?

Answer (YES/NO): NO